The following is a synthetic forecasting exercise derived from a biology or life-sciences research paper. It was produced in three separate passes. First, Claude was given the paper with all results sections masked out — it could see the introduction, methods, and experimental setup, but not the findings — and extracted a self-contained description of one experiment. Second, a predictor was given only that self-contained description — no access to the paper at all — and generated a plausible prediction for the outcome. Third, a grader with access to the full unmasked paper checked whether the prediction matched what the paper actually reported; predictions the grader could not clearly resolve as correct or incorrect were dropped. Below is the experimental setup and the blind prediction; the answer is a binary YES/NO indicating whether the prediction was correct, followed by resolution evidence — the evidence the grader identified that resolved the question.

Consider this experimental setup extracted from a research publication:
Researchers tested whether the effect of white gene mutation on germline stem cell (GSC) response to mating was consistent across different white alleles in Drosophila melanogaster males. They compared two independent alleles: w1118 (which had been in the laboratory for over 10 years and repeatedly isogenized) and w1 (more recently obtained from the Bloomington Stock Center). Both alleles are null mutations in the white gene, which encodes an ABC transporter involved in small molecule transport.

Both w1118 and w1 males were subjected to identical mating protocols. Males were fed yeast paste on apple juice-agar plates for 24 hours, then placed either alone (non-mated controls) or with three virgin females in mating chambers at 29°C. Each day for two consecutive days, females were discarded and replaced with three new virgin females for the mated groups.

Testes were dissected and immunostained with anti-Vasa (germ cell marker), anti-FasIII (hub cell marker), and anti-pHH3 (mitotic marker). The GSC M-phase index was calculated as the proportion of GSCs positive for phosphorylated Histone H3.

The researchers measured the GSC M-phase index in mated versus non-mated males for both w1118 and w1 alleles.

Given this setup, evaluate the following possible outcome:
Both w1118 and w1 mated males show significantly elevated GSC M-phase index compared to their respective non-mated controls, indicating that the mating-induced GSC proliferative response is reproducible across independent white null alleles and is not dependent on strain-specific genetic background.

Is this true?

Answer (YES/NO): NO